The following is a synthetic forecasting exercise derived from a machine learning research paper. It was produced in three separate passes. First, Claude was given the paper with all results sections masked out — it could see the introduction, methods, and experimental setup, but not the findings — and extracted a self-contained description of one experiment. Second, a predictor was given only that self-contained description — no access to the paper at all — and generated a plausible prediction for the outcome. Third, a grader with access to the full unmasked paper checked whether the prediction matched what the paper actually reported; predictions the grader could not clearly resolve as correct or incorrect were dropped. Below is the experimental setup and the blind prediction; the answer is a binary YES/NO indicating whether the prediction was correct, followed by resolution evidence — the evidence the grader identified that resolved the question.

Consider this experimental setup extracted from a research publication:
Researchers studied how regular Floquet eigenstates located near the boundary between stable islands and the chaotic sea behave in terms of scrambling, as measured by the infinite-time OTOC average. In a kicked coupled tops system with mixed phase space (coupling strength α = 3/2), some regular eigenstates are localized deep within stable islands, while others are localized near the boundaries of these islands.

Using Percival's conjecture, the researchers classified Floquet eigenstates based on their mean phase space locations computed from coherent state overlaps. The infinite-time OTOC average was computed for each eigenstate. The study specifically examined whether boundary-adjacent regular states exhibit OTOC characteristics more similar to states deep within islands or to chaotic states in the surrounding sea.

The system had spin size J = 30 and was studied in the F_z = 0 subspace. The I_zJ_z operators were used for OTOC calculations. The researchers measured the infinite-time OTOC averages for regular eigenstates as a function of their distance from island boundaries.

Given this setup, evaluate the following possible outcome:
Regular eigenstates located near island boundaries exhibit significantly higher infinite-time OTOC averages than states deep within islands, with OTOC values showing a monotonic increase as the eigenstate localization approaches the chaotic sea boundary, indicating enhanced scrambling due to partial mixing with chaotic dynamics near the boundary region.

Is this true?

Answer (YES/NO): YES